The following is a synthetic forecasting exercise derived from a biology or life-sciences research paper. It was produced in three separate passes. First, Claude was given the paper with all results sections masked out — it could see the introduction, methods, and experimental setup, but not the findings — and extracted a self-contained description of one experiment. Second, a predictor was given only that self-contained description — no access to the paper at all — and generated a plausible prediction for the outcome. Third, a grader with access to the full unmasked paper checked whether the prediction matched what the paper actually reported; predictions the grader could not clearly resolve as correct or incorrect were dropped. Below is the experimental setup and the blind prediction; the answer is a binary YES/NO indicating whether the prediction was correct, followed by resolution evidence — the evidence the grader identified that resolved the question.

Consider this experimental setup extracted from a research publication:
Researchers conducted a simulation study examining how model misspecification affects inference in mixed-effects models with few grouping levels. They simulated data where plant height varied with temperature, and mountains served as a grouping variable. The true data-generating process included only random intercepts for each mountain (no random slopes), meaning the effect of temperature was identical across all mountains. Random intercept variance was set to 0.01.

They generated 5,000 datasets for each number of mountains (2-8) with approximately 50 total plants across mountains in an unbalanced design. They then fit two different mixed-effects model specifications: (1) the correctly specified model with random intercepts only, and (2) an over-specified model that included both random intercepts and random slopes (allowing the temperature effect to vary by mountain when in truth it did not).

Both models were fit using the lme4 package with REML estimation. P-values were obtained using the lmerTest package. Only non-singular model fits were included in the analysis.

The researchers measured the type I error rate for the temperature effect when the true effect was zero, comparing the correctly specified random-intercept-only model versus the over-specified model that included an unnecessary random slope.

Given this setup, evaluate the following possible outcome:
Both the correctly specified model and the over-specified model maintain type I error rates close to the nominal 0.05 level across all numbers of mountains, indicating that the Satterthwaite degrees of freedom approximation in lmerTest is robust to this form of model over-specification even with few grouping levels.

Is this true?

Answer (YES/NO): NO